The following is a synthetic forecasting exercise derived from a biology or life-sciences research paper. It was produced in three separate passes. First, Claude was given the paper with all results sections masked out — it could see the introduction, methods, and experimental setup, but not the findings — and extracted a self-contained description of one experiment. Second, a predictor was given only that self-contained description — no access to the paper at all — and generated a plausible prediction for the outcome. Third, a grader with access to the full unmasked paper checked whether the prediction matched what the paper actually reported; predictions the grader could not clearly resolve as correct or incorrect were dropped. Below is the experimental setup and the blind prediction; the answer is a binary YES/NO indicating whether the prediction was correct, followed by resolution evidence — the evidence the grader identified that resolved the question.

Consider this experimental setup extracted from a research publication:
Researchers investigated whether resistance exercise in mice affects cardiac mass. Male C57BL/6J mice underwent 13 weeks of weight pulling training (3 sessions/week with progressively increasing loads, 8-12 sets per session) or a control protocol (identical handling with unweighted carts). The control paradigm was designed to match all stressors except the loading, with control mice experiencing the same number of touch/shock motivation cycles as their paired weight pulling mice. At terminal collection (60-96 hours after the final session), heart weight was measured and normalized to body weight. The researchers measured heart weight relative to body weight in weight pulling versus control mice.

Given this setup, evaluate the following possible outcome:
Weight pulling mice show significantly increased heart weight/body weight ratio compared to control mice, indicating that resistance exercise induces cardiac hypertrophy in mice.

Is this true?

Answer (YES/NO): NO